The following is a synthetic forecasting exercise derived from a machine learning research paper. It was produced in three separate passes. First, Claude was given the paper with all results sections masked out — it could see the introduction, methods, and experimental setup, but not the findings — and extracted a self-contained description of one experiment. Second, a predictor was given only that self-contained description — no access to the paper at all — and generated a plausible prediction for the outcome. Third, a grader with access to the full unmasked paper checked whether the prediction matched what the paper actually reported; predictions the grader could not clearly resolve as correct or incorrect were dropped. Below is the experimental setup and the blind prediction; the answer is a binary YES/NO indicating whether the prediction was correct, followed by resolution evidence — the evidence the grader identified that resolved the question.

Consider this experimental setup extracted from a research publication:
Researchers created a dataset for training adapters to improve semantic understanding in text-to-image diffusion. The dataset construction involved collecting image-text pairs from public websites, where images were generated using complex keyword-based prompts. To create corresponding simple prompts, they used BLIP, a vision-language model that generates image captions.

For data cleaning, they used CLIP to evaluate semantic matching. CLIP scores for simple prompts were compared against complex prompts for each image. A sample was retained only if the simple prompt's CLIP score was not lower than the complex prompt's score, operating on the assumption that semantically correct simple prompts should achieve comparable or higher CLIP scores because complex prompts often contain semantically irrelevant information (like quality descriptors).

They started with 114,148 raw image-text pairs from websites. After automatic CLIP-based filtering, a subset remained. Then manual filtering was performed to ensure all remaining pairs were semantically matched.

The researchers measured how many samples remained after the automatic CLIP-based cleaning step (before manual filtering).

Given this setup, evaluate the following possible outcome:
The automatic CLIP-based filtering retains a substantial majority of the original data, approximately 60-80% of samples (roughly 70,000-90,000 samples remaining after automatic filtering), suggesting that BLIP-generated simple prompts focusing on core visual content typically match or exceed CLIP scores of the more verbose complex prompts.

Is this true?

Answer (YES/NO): NO